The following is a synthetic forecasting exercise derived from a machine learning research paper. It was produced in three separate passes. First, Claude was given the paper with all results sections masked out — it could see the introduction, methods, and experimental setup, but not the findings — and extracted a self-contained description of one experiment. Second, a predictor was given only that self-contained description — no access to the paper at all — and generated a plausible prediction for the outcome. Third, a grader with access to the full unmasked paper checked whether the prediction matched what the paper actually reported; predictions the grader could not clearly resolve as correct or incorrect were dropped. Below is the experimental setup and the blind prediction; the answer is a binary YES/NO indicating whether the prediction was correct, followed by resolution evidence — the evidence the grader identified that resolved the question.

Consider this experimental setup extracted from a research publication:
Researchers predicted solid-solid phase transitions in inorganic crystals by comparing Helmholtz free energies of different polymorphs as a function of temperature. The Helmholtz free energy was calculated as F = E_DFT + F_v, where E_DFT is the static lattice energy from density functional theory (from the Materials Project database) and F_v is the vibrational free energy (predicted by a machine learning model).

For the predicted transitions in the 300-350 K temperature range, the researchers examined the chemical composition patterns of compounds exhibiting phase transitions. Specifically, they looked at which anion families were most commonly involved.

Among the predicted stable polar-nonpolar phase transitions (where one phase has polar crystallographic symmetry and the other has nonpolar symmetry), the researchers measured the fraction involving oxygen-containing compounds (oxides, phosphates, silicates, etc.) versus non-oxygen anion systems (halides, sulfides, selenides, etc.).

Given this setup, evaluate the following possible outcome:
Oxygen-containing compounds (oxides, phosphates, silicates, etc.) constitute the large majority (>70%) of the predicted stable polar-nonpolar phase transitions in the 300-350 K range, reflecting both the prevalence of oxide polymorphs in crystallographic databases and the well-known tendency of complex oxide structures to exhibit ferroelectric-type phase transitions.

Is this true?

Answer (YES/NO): YES